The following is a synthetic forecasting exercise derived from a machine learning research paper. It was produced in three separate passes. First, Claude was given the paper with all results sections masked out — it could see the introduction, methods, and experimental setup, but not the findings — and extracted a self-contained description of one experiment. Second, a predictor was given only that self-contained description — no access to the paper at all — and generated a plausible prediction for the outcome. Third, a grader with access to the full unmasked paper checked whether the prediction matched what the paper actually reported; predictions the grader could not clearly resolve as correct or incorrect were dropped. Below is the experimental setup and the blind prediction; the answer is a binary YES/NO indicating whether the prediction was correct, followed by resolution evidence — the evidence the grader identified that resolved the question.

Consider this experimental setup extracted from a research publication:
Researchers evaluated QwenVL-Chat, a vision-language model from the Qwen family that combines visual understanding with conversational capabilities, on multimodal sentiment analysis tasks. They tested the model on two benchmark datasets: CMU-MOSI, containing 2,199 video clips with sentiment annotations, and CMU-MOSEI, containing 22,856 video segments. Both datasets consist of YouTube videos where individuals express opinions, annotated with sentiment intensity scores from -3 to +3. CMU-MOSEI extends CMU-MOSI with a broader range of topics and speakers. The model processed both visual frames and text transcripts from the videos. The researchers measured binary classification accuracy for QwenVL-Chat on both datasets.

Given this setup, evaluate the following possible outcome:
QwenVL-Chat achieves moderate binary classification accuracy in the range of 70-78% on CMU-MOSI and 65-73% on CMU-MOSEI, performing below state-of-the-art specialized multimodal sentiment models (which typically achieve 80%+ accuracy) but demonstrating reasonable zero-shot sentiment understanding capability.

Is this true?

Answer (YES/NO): NO